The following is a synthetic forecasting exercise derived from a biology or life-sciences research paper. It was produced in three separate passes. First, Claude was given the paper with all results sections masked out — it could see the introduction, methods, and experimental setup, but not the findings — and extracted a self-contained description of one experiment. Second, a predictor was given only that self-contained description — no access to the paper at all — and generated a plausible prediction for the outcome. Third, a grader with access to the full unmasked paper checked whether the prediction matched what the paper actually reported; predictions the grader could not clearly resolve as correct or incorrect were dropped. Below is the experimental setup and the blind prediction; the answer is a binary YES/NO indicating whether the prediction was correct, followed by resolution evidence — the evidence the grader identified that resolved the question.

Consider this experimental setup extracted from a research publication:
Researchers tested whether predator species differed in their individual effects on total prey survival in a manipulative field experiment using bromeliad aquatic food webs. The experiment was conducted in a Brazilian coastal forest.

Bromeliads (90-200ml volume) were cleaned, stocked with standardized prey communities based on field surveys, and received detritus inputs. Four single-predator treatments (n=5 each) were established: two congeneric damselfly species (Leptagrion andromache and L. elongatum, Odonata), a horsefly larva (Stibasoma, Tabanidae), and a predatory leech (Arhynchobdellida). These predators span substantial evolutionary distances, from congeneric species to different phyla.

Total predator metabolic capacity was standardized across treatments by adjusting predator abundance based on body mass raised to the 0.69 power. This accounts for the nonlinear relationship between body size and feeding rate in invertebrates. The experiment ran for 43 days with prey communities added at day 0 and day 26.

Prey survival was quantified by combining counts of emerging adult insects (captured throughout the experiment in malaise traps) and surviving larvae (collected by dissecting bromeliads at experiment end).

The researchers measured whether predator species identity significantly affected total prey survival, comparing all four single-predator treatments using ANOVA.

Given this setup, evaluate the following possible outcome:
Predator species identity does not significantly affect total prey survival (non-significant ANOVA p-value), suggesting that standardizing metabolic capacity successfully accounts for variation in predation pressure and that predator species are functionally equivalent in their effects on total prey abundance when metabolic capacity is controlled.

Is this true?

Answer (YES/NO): YES